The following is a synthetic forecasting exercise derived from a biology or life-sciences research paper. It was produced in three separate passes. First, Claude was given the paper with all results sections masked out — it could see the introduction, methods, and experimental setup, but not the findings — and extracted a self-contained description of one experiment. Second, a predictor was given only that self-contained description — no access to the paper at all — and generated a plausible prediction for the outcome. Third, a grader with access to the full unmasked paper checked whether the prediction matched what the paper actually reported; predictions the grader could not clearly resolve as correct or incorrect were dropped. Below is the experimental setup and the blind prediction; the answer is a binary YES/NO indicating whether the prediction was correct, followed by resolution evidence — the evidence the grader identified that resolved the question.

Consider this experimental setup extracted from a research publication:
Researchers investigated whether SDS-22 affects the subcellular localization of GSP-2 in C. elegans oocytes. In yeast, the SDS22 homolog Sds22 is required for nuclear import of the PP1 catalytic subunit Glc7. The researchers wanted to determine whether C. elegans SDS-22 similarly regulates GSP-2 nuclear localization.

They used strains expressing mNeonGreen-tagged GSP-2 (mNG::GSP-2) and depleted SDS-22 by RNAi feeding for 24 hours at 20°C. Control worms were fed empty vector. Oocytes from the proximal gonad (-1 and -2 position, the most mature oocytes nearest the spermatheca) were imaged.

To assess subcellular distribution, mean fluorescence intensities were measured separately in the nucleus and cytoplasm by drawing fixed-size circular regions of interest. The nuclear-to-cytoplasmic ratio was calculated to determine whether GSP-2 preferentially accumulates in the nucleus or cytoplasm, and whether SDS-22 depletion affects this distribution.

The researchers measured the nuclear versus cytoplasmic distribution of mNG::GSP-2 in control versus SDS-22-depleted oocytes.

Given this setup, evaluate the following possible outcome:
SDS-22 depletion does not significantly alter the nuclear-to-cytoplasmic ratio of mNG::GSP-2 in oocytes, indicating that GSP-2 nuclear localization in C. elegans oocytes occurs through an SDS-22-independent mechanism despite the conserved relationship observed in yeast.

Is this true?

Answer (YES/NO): YES